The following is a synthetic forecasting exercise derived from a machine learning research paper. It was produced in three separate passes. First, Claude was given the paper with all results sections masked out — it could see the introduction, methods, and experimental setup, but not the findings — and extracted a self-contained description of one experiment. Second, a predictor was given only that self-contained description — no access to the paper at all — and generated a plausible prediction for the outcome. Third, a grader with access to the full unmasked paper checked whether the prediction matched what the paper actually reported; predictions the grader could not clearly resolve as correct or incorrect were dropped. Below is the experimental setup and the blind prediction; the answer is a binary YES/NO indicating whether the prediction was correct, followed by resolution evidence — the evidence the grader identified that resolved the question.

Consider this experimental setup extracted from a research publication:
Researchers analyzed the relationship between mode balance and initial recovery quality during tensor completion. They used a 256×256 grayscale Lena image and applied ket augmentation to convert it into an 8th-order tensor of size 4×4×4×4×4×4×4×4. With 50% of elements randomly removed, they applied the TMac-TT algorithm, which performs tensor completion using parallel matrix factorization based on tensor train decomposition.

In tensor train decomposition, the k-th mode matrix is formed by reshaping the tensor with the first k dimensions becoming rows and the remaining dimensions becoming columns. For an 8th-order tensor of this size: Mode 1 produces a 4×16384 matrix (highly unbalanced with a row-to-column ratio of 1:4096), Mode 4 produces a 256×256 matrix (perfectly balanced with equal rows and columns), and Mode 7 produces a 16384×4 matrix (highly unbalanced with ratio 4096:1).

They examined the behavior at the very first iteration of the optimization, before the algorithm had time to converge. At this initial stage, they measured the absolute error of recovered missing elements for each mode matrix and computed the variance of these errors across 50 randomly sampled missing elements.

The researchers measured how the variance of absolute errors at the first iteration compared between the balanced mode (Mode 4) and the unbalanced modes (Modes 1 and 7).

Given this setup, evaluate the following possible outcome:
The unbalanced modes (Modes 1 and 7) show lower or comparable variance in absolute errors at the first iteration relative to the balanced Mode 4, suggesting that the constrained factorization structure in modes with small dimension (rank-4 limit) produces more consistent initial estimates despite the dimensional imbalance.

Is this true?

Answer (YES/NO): NO